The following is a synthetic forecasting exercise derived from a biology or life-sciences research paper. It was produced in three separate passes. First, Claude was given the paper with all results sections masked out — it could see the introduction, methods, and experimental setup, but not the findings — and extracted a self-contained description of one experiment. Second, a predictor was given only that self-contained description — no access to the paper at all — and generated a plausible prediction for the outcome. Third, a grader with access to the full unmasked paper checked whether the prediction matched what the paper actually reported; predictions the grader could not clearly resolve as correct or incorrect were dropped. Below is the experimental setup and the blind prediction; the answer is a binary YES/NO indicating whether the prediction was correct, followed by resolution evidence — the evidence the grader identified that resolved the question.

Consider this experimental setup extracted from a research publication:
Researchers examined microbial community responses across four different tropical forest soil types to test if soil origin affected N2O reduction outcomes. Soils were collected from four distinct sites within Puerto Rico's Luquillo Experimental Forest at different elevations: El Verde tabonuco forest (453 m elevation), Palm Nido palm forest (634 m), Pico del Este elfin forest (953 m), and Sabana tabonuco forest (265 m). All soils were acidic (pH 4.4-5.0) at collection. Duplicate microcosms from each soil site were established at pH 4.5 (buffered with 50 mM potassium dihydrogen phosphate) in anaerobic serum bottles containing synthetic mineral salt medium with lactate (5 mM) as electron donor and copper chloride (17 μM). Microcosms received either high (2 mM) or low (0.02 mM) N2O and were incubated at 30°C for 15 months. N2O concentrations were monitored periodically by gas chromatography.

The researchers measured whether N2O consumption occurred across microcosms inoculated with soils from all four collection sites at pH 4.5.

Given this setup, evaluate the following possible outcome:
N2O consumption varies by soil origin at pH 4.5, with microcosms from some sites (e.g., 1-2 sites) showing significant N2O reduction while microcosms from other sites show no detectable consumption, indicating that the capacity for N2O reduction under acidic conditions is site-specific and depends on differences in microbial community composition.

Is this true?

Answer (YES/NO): NO